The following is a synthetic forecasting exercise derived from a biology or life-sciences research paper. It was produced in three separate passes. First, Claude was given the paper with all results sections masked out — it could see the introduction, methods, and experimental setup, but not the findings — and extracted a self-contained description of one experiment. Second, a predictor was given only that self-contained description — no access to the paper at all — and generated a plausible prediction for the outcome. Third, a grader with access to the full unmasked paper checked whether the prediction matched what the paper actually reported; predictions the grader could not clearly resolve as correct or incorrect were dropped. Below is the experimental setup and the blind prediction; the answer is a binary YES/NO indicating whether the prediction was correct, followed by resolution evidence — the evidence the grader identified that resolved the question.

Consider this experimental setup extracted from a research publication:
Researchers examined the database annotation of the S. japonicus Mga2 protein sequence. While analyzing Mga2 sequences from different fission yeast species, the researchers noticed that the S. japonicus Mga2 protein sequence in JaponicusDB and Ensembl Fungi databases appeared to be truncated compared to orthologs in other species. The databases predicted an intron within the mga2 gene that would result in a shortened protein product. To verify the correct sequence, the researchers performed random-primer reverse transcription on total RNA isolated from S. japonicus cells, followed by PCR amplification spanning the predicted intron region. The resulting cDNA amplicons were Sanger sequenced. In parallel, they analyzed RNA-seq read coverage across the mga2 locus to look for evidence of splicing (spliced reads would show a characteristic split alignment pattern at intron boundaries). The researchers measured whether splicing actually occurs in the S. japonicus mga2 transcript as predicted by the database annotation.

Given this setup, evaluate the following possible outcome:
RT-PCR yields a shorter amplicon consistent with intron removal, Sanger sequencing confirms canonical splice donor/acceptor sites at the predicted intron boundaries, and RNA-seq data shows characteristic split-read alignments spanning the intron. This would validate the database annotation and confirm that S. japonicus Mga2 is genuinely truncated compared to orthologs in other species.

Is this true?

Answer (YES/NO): NO